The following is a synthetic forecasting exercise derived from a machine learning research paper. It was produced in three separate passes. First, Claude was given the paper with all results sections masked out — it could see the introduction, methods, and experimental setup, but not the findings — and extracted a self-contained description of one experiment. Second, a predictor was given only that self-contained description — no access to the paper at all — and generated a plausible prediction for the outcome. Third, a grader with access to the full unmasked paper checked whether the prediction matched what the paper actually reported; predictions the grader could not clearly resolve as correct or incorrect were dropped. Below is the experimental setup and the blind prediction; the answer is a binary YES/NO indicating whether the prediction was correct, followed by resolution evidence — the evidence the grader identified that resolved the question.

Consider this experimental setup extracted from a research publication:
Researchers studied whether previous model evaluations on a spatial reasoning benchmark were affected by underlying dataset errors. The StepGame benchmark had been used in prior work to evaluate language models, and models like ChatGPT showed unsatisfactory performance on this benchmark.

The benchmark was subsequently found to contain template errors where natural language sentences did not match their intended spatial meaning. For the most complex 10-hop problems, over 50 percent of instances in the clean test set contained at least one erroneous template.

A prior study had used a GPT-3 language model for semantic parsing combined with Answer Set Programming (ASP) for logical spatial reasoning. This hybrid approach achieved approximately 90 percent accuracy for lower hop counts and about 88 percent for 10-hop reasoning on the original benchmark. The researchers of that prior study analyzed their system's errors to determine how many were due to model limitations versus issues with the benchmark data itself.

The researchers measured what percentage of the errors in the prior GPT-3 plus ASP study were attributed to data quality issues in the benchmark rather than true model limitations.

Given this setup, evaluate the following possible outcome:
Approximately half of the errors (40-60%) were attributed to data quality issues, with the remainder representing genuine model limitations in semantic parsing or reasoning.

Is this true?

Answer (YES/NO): NO